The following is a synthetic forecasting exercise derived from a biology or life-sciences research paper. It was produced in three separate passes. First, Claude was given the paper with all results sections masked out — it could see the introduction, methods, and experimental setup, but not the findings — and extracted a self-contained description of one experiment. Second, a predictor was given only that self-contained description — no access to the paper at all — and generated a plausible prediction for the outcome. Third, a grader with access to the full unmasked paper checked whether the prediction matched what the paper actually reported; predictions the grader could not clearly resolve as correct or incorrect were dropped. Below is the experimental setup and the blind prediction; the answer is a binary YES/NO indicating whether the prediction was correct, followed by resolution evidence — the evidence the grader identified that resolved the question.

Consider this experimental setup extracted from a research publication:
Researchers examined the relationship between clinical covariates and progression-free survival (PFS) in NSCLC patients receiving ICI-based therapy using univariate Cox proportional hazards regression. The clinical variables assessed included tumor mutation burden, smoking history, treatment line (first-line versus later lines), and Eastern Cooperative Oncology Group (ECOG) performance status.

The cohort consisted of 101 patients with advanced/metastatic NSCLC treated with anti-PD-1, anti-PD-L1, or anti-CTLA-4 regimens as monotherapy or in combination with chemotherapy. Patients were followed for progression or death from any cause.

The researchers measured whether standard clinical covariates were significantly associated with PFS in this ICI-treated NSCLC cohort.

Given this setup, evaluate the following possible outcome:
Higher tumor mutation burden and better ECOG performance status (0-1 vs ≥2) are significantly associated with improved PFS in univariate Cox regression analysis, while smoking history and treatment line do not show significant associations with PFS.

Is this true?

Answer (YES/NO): NO